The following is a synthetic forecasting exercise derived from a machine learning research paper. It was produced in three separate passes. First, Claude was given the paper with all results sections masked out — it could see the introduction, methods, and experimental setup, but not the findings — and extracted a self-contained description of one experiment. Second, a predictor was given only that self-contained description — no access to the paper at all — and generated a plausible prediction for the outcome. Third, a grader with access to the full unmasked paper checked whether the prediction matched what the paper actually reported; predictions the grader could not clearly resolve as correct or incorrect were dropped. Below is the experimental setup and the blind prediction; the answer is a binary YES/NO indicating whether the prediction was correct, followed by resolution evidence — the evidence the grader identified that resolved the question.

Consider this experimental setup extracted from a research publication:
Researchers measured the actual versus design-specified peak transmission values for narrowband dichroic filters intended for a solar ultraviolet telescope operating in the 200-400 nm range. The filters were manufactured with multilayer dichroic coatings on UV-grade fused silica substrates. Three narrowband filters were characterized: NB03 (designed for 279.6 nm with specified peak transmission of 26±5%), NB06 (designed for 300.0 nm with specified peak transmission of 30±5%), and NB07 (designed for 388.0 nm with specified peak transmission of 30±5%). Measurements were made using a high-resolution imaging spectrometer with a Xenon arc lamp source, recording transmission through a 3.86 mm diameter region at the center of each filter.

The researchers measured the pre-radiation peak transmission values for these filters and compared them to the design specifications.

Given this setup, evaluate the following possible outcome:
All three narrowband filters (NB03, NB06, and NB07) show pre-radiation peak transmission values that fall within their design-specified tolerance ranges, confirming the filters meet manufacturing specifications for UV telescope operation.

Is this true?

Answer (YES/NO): NO